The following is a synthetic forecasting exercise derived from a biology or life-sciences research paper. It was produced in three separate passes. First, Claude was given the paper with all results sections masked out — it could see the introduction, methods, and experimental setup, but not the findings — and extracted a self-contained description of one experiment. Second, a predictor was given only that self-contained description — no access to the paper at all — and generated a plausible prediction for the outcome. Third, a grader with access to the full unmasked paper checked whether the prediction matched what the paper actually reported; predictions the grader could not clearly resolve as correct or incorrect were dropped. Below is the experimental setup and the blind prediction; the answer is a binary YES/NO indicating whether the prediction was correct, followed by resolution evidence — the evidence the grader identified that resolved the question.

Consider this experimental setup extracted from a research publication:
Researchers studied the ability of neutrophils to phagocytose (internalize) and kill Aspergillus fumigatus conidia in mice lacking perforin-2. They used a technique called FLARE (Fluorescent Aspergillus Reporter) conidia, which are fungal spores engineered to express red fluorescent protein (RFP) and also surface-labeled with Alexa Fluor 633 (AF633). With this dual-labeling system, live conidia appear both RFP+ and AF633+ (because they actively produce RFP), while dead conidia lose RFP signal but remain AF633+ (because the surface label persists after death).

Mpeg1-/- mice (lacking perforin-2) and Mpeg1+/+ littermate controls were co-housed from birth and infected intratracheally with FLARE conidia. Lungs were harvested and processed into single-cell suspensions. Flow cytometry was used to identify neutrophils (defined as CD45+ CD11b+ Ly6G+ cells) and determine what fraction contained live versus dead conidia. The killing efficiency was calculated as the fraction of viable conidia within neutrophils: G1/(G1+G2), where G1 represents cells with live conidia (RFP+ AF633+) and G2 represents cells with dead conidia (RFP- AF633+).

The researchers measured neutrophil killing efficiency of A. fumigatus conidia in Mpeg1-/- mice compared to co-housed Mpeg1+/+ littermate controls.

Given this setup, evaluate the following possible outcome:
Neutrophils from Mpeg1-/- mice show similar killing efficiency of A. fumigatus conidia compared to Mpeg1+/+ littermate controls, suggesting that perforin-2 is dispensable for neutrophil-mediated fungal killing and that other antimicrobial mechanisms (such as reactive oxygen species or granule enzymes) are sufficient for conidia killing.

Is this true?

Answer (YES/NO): YES